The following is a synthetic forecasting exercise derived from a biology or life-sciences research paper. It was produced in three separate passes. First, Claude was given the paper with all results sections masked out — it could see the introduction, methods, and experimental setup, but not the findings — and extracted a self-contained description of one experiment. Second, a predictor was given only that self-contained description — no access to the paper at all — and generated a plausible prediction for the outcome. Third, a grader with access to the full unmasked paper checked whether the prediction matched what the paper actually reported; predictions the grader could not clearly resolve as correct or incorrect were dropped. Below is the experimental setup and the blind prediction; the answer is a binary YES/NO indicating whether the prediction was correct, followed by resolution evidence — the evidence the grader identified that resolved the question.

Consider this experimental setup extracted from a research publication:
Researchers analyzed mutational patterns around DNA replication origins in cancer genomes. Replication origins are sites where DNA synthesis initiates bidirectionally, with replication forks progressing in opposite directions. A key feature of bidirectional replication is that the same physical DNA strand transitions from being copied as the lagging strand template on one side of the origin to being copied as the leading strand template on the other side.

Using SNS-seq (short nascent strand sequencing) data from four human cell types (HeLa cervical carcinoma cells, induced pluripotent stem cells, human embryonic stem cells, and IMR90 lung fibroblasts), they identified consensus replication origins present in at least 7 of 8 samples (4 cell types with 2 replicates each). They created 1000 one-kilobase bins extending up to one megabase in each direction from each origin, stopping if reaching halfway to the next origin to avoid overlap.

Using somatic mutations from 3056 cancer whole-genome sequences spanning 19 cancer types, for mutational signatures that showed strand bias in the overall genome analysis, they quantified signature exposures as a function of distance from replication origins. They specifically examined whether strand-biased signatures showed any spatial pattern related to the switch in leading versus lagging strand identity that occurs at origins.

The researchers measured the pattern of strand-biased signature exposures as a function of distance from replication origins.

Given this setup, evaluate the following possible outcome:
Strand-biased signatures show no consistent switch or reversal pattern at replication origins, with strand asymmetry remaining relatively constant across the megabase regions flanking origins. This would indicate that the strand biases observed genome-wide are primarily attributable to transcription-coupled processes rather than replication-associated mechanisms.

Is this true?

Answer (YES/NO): NO